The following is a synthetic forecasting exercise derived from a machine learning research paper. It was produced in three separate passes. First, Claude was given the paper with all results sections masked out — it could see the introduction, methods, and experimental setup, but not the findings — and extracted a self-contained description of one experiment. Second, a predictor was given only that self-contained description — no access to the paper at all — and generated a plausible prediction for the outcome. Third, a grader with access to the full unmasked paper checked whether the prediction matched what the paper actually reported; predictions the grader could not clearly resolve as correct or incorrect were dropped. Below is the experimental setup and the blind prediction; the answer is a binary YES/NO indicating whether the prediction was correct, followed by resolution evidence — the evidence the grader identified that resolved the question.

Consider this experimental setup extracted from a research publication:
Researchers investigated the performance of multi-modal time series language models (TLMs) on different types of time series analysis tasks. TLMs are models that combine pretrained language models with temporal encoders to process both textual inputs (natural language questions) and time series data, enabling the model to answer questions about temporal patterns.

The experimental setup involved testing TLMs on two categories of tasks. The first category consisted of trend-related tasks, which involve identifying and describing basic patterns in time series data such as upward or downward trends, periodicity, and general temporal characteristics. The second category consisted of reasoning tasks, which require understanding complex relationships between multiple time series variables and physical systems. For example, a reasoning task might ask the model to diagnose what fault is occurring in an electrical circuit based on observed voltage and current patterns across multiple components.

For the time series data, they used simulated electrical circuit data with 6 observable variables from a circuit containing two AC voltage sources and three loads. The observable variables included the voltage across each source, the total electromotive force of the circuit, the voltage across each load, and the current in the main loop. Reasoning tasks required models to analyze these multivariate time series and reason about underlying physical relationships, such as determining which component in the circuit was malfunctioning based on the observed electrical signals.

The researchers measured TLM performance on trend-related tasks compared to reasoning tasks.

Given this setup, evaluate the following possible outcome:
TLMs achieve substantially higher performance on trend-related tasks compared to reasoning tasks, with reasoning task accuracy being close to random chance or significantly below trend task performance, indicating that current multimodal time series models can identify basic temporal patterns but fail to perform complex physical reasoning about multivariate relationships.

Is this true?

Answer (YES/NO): YES